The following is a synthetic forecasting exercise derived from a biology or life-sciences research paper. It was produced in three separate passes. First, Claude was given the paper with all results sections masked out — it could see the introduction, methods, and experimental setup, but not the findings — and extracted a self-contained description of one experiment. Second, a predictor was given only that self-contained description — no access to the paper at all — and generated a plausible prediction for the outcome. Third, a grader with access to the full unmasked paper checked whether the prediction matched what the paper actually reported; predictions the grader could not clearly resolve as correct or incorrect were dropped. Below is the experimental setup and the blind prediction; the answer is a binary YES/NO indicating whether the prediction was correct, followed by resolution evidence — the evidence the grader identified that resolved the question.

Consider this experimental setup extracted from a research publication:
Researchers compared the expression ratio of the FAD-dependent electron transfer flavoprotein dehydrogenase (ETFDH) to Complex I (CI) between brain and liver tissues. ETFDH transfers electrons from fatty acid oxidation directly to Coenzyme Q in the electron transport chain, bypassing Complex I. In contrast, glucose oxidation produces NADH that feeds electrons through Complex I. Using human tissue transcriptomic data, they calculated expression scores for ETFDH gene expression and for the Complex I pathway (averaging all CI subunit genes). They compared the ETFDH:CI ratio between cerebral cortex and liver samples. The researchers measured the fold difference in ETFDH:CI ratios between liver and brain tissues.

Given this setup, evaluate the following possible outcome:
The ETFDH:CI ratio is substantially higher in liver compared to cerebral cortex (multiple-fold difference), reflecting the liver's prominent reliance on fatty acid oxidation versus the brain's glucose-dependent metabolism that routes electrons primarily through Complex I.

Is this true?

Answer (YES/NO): YES